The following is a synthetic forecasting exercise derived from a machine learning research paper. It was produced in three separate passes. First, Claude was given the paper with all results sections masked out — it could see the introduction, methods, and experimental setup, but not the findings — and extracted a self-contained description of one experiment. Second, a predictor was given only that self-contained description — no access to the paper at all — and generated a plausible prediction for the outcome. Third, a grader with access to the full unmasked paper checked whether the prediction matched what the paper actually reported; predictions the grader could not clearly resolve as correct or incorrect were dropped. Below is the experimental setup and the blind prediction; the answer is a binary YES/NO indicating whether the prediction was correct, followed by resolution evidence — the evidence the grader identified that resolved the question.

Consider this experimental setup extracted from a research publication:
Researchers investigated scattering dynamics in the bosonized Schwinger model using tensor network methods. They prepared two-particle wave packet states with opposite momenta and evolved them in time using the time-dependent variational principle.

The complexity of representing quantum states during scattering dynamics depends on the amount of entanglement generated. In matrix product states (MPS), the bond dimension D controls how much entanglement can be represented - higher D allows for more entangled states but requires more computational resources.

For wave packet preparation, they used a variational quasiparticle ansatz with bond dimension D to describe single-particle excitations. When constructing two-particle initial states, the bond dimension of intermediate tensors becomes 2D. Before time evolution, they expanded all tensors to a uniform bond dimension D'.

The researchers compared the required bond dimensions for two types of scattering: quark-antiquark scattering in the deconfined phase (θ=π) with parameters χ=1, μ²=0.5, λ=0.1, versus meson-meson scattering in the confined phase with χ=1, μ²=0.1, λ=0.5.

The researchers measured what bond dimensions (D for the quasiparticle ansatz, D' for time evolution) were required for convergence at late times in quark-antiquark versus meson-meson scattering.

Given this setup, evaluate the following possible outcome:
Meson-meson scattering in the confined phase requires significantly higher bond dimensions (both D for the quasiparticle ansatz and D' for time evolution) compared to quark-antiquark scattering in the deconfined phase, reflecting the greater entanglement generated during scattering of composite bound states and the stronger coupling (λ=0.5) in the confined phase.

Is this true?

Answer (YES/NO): YES